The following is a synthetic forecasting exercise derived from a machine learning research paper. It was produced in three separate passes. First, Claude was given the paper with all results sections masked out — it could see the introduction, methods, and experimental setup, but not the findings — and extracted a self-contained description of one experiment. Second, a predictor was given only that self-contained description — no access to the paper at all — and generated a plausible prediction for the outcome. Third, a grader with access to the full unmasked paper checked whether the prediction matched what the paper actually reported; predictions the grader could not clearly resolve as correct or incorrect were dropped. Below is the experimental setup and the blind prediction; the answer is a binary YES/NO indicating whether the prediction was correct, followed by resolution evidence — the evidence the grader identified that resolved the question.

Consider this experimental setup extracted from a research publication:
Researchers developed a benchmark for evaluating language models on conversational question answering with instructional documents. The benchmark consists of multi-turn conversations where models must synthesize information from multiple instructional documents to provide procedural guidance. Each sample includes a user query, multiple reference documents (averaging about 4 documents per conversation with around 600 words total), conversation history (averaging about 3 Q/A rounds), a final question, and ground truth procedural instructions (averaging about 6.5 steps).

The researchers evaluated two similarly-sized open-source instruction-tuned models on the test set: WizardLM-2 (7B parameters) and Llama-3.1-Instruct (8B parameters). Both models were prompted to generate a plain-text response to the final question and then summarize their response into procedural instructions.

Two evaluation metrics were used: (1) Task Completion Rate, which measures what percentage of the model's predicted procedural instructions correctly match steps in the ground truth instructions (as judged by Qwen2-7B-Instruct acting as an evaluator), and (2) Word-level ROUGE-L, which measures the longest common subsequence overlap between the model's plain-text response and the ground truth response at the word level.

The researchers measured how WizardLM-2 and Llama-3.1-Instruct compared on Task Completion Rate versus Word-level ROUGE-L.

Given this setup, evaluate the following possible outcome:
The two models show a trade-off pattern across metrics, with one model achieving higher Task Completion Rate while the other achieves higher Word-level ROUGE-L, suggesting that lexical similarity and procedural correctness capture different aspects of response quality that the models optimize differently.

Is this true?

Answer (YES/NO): YES